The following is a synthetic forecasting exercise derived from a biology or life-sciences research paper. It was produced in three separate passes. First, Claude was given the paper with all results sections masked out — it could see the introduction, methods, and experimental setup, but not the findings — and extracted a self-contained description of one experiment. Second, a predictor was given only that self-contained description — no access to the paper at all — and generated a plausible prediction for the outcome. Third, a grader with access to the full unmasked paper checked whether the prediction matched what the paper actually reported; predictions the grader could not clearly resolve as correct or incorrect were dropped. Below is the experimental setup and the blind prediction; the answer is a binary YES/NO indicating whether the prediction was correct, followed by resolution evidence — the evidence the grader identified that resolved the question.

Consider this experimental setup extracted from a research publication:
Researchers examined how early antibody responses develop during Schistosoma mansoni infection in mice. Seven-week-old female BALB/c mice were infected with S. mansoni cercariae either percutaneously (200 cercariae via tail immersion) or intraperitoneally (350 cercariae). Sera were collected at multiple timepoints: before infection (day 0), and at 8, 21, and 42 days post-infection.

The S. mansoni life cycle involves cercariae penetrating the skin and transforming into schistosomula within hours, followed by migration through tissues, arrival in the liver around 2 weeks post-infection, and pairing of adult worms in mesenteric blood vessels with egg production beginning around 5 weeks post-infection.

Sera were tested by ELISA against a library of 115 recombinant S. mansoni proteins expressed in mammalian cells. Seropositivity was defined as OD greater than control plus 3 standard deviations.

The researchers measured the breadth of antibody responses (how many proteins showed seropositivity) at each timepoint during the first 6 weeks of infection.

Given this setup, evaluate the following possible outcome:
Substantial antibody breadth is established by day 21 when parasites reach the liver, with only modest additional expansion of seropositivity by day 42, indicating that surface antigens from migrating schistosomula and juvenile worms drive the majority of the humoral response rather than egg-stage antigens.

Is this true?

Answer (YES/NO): NO